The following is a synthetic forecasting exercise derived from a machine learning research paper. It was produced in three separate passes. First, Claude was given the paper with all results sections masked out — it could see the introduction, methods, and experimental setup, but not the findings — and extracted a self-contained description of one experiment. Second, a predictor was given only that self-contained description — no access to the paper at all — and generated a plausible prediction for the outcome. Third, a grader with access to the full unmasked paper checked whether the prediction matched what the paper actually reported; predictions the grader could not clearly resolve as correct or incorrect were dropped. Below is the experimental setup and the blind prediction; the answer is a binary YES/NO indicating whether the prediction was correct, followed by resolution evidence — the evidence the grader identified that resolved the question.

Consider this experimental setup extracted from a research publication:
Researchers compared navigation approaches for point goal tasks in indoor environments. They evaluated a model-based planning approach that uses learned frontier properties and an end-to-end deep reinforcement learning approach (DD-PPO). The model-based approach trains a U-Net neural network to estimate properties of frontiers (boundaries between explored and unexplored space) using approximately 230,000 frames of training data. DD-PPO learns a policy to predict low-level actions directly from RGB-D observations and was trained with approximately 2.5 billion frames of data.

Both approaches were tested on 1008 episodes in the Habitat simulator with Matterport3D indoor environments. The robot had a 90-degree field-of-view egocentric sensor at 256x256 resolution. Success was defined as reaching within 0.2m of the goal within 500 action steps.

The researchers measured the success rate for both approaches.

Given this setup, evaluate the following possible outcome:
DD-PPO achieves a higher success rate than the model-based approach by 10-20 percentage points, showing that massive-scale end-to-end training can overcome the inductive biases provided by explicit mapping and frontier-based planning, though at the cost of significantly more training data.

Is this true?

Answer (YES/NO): NO